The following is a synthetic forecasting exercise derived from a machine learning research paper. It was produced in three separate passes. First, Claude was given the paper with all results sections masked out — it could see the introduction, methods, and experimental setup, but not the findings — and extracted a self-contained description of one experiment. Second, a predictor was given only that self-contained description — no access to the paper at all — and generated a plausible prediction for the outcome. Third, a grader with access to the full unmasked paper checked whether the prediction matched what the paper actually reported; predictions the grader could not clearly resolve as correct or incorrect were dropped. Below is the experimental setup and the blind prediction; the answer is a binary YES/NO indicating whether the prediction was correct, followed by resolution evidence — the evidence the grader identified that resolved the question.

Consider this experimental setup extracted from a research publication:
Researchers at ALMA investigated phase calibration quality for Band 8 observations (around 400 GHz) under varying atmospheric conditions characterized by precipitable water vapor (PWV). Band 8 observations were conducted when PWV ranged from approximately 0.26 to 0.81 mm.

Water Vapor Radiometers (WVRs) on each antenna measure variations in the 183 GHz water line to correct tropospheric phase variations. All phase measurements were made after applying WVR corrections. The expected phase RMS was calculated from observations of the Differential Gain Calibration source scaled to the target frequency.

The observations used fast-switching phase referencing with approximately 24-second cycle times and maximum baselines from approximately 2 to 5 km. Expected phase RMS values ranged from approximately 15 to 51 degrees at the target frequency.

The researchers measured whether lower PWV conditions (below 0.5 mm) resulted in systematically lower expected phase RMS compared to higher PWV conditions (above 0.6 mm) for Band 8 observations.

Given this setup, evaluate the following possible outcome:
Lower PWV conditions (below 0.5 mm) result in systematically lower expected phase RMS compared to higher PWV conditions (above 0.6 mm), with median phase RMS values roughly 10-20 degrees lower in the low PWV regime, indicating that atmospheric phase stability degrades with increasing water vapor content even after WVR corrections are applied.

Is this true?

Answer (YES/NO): NO